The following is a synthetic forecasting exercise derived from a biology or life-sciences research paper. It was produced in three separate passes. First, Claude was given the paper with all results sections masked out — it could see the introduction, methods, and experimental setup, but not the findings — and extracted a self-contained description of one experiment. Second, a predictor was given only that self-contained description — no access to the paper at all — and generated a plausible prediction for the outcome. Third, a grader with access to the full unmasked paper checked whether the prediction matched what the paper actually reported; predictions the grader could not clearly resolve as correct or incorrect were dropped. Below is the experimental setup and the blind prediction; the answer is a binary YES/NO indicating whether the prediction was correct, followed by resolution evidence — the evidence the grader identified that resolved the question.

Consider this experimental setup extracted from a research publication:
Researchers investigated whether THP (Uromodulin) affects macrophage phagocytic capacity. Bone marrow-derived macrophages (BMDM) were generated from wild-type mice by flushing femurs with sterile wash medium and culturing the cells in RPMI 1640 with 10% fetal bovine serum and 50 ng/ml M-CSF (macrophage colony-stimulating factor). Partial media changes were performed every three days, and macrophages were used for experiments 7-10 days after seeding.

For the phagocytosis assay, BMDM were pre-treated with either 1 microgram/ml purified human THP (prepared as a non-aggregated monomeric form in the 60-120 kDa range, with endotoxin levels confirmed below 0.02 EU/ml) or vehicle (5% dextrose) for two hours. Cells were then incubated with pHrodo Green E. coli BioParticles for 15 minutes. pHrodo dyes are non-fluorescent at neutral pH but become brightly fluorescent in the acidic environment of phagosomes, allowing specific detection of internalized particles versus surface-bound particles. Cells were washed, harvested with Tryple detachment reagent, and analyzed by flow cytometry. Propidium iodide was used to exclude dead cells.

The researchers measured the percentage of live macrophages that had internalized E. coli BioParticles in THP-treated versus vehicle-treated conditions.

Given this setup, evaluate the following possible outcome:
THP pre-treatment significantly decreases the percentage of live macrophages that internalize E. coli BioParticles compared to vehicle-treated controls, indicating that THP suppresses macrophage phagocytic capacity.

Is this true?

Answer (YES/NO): NO